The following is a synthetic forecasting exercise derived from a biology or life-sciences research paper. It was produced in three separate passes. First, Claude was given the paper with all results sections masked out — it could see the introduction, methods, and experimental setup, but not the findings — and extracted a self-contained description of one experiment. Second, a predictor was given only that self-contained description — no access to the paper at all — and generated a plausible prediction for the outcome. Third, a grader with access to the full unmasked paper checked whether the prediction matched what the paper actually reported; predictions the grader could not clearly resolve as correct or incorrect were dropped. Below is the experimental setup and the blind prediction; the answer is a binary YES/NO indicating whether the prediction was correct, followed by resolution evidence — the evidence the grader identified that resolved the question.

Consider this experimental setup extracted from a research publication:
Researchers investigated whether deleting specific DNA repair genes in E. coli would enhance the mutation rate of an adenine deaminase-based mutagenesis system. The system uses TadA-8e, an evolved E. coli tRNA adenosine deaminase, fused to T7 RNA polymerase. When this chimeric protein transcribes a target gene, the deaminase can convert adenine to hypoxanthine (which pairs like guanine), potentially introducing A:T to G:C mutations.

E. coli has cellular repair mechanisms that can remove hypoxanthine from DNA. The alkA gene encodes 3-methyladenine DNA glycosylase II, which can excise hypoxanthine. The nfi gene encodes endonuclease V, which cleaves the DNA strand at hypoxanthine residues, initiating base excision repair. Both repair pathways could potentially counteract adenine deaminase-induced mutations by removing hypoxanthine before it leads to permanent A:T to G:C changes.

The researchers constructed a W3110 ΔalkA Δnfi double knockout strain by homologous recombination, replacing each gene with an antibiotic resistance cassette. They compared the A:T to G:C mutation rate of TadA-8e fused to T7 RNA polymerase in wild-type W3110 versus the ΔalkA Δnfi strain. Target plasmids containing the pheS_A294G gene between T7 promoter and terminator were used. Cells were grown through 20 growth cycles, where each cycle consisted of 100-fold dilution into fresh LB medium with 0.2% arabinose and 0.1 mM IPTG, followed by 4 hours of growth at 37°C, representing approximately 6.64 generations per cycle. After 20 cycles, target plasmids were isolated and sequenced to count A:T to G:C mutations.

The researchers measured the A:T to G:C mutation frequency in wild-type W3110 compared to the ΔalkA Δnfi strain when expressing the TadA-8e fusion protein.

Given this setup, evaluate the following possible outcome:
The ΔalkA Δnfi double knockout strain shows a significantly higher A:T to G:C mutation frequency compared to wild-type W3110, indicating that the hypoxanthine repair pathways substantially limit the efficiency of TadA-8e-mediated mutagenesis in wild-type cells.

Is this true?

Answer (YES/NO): NO